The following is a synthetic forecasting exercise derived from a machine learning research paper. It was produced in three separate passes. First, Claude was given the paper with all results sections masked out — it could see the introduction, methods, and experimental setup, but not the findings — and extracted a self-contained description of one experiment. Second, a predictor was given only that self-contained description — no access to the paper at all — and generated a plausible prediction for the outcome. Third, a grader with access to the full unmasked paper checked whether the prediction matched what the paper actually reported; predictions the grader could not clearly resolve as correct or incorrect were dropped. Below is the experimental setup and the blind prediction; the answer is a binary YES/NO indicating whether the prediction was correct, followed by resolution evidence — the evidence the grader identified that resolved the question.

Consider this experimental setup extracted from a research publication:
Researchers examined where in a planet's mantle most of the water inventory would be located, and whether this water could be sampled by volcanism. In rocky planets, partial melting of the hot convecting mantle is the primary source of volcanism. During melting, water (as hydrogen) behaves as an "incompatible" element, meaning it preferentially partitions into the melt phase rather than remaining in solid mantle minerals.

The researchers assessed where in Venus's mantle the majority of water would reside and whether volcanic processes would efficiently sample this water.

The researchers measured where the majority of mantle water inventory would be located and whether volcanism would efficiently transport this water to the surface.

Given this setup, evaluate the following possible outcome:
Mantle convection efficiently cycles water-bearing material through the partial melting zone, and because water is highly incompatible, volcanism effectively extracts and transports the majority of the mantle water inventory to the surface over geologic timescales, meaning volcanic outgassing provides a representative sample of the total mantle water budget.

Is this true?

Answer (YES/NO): NO